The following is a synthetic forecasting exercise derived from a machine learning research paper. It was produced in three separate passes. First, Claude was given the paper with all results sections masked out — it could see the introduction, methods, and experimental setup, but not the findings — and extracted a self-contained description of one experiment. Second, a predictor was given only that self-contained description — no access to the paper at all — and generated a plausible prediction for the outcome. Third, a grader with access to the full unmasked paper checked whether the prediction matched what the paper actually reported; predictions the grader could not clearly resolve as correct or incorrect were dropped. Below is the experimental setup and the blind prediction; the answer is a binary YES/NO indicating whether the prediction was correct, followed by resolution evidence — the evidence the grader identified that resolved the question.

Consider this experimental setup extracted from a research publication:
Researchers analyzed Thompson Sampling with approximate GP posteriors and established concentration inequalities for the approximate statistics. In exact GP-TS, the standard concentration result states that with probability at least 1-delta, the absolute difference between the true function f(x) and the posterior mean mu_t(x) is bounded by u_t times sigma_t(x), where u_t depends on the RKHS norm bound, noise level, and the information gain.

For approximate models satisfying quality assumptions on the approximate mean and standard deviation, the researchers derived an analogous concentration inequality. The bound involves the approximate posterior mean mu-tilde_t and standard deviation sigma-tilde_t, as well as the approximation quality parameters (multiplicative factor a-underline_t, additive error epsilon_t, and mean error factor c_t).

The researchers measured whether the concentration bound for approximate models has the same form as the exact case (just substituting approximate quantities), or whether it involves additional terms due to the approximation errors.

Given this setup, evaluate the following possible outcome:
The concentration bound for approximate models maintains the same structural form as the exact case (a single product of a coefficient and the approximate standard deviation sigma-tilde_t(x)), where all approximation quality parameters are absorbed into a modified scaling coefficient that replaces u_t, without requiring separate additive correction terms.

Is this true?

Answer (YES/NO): NO